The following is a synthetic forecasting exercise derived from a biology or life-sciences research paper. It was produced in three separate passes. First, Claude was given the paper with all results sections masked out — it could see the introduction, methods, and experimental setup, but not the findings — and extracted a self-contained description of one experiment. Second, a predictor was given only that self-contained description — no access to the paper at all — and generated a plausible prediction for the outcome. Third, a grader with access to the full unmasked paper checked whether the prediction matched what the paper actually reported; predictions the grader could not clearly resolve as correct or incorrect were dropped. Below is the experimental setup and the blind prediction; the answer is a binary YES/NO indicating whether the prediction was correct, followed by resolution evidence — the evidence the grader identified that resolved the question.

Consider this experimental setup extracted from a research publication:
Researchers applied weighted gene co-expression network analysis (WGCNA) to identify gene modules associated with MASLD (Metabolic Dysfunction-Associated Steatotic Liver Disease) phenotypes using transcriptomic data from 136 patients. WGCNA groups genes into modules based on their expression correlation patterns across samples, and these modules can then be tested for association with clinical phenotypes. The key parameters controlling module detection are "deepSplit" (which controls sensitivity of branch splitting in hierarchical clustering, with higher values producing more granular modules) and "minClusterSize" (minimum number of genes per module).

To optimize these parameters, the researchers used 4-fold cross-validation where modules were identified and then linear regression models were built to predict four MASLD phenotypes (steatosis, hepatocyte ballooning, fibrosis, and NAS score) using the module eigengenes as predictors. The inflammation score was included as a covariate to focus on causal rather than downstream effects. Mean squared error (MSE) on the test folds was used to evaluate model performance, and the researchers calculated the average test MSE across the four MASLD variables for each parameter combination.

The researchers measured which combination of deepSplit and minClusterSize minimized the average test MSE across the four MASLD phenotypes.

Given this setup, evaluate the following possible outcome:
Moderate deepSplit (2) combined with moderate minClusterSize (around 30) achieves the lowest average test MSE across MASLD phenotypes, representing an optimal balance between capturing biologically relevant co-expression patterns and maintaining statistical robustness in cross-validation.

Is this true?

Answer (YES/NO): NO